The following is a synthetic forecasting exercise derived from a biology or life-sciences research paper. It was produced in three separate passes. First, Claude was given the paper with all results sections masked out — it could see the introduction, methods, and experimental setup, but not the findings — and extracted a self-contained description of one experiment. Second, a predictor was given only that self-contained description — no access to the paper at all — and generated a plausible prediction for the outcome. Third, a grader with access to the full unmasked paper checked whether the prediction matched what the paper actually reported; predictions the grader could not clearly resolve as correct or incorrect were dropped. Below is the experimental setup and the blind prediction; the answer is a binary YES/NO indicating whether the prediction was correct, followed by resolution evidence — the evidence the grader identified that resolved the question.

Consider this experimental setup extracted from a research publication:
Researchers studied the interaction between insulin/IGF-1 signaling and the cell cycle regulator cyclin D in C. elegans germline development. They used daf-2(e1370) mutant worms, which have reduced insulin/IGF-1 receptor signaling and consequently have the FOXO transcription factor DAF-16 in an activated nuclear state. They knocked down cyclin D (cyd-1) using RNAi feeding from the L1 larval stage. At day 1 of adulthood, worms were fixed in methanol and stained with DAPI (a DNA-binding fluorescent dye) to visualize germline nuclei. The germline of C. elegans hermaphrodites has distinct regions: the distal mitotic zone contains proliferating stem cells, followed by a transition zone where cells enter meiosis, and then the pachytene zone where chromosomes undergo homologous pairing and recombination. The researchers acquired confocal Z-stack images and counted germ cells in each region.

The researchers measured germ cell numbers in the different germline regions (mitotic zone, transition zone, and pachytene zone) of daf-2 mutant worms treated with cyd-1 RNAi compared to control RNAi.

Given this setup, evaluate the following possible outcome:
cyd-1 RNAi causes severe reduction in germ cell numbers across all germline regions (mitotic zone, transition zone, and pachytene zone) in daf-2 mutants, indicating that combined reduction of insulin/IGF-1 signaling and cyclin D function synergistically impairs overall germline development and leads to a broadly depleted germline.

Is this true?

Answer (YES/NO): NO